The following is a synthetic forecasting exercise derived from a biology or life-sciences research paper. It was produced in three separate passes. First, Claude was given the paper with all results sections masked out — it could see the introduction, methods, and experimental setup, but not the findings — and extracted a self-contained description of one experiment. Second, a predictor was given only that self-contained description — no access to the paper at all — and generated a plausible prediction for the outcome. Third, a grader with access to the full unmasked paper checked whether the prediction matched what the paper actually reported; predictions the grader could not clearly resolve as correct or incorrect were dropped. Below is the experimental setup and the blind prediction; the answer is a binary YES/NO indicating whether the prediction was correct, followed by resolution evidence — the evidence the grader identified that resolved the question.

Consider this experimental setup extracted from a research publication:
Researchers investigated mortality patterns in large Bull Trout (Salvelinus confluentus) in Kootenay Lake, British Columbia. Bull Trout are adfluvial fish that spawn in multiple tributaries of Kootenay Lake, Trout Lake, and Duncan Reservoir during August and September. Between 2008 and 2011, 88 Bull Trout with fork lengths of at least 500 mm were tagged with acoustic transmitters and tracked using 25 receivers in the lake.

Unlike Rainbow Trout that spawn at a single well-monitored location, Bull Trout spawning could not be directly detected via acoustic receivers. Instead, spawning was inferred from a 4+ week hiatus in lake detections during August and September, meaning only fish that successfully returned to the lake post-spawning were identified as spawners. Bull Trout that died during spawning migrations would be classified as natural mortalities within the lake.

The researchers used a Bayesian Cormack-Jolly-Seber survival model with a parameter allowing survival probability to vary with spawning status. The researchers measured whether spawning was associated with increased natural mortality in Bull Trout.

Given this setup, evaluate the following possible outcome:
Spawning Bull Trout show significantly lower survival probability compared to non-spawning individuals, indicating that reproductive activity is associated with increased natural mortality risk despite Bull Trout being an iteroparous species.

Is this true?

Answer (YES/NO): NO